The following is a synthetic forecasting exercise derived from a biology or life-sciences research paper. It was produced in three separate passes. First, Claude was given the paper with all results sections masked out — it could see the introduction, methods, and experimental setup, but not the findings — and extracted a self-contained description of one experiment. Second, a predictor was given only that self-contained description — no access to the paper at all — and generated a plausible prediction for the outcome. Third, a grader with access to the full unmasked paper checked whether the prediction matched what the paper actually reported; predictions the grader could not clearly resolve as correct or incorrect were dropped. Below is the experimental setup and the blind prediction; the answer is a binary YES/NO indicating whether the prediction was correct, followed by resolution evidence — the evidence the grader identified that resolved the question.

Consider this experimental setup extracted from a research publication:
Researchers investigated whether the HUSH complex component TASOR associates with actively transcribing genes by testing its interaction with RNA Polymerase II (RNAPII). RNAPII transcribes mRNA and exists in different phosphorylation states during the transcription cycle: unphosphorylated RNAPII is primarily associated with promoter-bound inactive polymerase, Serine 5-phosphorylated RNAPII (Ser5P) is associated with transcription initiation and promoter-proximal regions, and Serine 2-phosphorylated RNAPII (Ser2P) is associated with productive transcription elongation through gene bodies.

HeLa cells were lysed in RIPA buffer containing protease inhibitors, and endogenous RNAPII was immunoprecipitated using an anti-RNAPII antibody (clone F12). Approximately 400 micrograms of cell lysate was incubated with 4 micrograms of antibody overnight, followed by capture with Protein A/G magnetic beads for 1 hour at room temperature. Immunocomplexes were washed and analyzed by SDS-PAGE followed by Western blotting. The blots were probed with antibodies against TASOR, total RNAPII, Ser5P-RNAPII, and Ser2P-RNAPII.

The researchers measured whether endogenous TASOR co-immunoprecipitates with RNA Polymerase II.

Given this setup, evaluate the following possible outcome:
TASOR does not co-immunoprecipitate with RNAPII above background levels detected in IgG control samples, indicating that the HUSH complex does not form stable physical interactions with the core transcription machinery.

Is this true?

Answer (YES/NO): NO